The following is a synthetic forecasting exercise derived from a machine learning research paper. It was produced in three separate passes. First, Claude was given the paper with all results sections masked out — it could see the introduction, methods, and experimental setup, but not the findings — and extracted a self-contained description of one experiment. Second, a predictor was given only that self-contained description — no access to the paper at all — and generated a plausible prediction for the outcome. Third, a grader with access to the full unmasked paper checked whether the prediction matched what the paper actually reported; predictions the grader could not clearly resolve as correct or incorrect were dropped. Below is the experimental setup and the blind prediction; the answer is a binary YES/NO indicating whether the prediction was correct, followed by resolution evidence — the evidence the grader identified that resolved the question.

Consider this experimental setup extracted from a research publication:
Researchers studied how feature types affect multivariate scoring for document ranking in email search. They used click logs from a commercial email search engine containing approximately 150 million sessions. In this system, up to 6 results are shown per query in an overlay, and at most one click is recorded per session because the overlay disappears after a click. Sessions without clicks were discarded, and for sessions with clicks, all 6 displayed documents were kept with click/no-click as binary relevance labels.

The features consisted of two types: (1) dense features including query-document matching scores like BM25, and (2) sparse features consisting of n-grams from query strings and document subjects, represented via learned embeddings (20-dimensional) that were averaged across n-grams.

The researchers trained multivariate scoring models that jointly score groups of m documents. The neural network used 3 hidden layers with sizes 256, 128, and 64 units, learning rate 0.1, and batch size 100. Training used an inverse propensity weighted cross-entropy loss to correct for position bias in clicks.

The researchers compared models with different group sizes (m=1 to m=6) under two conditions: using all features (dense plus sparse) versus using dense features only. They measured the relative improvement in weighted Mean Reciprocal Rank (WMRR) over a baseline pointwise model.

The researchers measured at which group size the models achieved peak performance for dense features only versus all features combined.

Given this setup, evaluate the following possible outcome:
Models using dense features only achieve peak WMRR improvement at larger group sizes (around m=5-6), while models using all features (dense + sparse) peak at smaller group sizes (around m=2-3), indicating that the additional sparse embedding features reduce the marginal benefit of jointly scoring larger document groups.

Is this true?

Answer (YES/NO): NO